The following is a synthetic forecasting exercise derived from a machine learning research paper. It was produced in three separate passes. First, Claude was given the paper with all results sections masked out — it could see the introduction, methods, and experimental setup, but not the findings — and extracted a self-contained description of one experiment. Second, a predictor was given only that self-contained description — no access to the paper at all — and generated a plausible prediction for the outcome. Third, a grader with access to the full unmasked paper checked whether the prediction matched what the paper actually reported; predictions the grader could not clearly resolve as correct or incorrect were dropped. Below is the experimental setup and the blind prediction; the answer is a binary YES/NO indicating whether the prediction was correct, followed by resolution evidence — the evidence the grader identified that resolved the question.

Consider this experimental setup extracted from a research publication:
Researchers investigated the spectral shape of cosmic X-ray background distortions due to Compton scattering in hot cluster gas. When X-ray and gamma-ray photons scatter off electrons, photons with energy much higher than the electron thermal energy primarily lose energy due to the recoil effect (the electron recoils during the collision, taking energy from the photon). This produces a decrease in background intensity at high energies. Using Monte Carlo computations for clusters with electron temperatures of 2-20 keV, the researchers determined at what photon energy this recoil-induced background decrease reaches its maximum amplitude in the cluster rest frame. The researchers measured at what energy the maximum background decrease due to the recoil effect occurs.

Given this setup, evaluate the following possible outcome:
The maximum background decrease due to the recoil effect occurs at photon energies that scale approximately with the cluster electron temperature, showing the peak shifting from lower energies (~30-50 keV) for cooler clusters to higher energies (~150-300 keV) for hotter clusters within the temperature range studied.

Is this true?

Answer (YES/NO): NO